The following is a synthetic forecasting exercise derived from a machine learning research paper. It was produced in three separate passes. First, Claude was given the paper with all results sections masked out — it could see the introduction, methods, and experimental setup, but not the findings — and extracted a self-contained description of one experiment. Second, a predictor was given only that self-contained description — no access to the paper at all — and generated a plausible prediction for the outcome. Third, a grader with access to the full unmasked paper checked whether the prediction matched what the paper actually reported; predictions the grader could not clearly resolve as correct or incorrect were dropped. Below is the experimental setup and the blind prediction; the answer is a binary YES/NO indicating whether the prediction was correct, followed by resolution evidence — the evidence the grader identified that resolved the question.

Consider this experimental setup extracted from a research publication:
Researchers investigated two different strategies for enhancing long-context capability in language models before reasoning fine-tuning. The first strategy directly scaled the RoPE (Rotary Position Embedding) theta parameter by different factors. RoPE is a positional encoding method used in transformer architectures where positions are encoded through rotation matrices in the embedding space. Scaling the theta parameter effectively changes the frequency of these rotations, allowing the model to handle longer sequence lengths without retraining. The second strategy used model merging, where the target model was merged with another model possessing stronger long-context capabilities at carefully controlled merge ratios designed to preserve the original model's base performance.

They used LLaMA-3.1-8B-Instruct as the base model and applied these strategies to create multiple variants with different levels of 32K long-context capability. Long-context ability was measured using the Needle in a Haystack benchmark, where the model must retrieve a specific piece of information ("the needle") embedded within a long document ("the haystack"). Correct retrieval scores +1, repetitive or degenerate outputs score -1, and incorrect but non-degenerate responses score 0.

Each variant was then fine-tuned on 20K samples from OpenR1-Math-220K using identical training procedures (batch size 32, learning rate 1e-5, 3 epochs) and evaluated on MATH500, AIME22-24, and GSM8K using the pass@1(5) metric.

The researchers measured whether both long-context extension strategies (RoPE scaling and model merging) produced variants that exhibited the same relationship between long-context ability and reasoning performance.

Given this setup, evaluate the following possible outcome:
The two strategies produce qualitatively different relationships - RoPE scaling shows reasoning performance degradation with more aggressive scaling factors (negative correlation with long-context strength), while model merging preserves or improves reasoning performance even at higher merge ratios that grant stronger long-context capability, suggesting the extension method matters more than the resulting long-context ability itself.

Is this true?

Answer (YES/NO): NO